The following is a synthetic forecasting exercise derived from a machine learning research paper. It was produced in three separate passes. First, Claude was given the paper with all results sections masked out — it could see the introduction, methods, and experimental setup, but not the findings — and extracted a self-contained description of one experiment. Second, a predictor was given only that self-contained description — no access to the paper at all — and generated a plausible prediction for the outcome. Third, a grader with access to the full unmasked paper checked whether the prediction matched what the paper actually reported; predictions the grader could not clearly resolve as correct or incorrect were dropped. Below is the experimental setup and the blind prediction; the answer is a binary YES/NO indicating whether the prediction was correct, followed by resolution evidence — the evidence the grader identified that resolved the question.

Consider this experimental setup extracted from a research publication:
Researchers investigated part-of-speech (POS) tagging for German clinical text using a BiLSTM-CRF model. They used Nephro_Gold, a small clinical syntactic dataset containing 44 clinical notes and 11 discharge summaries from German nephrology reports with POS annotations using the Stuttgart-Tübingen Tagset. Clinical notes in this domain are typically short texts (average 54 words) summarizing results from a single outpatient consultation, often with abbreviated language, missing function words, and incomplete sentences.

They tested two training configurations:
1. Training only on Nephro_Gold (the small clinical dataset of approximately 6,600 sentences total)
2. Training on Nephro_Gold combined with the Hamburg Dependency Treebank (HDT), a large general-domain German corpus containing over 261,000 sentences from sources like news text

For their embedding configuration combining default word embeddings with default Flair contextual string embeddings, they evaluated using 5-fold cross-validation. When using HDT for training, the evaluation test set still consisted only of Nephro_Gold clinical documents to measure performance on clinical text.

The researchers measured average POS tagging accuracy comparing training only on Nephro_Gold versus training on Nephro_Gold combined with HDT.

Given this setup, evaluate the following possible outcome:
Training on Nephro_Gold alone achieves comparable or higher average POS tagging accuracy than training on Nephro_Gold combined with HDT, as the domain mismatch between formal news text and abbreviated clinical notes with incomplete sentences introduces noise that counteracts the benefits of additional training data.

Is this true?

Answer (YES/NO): NO